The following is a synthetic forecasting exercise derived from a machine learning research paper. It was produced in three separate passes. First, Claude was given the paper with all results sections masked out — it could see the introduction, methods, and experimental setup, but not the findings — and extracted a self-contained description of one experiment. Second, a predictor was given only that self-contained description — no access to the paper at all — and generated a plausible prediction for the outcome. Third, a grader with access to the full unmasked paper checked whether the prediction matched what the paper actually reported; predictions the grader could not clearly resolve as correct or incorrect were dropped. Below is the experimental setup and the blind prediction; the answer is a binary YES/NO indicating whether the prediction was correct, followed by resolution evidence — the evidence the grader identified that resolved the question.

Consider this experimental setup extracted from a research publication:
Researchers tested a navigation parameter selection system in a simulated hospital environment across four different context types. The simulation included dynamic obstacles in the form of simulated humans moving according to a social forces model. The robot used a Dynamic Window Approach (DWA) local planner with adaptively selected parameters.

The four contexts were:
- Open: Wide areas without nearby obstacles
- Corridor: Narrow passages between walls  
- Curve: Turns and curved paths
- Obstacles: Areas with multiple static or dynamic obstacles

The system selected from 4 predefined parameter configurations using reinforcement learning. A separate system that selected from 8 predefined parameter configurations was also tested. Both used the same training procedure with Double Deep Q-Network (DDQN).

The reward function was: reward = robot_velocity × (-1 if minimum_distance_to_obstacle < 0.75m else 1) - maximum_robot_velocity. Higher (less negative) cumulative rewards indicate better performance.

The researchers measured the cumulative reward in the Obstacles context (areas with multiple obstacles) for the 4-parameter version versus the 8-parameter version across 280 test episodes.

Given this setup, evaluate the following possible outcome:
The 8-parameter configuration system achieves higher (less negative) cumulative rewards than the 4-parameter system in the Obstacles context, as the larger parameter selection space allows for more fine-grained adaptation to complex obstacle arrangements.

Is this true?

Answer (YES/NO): YES